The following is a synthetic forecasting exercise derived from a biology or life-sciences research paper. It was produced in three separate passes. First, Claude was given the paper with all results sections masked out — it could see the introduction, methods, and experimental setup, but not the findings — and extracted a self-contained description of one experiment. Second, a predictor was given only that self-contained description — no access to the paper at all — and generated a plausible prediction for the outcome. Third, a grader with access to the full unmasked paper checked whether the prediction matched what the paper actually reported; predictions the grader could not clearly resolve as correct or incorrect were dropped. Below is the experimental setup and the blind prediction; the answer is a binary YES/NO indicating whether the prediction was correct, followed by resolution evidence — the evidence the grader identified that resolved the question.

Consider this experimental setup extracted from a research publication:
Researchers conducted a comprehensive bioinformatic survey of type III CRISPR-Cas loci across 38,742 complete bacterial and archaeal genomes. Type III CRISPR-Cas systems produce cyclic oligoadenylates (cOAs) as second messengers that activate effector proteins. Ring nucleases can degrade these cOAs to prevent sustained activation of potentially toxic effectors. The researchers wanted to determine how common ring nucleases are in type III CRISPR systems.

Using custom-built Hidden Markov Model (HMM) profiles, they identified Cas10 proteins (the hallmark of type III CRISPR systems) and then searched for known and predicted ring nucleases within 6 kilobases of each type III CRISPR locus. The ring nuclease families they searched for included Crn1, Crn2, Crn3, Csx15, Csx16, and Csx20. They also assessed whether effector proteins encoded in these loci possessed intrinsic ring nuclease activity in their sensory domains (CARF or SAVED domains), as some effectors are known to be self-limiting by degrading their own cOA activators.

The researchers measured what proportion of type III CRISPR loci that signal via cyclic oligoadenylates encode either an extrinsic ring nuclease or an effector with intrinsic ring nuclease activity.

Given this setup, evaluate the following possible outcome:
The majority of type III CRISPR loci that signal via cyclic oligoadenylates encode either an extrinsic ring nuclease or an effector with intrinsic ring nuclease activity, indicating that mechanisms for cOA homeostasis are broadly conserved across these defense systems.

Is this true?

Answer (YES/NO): YES